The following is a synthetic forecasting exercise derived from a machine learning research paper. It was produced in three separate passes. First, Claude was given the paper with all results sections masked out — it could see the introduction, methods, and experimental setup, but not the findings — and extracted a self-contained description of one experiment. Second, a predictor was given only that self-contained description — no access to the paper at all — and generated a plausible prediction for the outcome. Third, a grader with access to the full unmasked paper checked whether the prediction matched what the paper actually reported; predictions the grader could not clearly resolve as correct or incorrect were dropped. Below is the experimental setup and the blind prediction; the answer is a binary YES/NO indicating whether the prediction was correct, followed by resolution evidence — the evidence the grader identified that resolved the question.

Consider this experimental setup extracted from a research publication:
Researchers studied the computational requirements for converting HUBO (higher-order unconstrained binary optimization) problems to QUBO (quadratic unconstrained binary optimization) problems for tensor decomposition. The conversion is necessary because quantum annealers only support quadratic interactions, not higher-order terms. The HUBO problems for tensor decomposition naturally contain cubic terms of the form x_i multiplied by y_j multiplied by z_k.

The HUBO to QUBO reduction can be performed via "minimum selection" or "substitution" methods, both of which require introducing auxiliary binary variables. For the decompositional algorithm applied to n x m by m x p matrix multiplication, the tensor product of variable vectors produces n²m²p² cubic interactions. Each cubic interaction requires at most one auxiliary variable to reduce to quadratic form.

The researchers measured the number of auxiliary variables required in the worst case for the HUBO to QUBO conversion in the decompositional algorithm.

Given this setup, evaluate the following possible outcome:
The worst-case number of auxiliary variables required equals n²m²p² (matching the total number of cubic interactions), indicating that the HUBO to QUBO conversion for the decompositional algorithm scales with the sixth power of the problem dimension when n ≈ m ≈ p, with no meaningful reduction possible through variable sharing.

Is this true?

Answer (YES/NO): YES